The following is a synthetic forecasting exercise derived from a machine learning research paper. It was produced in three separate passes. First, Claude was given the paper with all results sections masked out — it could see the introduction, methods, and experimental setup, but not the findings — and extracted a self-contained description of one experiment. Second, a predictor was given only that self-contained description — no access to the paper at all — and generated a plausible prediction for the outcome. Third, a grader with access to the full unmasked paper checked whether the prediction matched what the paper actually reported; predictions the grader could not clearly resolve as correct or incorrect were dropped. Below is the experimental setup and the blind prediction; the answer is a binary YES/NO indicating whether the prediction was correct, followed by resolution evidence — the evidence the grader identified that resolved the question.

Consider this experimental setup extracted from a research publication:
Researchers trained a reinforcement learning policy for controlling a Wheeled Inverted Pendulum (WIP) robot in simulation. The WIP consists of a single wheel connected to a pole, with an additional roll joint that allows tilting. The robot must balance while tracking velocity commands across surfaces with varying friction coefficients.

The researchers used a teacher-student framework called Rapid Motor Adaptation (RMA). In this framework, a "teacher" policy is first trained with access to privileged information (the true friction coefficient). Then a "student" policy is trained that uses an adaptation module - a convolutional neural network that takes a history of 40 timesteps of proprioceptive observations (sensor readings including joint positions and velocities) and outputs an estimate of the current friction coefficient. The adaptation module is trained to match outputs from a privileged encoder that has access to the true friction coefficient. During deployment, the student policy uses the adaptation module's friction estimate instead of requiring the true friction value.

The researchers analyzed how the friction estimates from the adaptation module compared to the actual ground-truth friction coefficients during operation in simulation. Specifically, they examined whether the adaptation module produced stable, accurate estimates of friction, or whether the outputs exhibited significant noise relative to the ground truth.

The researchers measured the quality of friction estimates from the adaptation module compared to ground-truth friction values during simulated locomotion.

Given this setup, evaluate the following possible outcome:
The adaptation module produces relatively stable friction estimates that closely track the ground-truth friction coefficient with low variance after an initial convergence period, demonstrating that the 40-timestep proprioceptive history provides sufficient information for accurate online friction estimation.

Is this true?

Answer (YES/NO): NO